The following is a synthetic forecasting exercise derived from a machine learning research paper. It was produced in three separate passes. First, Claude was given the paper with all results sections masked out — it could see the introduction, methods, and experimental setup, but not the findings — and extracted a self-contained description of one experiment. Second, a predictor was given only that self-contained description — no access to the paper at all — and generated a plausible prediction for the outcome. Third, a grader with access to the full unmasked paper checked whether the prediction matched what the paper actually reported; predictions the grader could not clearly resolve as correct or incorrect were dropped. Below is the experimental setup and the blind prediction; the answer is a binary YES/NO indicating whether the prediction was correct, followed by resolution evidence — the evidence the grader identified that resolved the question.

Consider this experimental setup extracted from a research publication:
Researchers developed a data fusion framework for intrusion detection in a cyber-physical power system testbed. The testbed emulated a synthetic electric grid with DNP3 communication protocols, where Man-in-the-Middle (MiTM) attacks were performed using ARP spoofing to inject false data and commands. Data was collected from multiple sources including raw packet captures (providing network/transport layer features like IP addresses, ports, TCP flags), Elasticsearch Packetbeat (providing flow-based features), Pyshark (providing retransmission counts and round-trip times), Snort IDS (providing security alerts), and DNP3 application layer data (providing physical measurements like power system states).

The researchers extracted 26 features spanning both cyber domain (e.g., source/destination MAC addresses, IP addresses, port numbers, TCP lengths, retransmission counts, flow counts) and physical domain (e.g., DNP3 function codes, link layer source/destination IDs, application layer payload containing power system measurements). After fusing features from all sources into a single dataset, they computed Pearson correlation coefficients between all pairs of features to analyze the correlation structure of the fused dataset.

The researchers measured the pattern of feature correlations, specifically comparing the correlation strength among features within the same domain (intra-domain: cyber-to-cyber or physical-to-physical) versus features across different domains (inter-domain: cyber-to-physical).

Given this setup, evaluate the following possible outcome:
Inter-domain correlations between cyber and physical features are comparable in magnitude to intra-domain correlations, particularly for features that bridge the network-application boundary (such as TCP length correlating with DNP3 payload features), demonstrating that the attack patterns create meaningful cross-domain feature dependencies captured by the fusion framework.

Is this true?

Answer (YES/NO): NO